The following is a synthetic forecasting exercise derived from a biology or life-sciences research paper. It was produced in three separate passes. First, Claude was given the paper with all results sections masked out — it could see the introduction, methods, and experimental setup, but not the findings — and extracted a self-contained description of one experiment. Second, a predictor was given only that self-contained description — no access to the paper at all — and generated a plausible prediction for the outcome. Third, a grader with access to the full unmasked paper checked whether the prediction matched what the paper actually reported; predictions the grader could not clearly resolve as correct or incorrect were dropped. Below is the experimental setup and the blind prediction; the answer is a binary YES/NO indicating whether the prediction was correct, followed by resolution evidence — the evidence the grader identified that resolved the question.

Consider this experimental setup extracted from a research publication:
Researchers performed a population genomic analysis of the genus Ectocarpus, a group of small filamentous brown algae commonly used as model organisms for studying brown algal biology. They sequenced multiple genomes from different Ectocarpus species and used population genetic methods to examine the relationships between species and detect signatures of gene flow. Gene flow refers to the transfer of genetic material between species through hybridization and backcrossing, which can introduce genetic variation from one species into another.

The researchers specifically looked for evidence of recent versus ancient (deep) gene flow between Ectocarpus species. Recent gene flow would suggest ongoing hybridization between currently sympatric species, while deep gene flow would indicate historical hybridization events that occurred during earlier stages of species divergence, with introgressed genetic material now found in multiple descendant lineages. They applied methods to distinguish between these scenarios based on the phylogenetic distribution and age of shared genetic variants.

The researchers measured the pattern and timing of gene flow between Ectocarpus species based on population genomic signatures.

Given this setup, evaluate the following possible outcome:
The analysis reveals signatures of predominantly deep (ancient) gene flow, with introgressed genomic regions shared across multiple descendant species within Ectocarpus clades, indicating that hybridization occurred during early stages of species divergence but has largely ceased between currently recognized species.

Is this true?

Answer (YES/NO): NO